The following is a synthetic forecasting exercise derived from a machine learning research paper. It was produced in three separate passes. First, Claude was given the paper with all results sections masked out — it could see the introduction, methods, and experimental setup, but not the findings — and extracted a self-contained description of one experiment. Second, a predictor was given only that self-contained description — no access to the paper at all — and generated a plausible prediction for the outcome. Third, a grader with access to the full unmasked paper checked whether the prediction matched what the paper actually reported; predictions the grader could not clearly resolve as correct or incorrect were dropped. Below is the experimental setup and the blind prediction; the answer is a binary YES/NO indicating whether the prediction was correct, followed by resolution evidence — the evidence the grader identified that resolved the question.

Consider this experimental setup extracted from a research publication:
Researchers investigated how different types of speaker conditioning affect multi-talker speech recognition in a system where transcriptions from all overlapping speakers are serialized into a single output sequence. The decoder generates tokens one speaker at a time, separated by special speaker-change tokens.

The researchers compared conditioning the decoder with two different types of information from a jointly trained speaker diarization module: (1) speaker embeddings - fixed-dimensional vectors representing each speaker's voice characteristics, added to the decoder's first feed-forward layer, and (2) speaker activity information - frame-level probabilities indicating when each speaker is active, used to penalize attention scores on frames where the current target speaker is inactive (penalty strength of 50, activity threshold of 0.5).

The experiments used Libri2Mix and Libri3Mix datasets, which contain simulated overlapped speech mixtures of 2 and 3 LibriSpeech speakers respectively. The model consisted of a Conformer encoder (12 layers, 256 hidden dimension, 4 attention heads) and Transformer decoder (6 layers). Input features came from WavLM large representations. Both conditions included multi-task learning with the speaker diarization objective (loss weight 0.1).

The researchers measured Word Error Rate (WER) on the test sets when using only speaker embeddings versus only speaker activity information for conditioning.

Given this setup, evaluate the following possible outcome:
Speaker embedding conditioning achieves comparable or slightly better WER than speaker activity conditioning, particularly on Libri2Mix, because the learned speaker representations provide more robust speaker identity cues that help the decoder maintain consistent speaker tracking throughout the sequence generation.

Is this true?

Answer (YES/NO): NO